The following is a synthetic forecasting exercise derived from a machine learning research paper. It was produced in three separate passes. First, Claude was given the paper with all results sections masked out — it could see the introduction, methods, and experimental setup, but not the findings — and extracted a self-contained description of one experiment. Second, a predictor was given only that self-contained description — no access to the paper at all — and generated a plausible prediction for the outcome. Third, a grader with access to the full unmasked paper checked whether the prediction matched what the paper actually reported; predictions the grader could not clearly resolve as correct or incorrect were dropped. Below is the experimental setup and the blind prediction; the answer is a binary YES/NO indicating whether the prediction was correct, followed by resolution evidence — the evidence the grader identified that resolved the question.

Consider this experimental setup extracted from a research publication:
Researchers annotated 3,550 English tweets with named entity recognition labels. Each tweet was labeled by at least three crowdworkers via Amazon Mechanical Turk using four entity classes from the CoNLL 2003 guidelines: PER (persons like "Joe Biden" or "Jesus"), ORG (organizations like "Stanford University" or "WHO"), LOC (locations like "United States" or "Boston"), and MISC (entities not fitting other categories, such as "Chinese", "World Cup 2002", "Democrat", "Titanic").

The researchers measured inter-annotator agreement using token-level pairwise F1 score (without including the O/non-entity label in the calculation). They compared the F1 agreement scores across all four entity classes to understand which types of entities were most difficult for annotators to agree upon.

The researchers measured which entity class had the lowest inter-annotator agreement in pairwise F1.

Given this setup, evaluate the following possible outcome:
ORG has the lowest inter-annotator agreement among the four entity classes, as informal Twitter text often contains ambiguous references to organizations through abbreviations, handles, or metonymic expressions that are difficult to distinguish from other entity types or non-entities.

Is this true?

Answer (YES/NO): NO